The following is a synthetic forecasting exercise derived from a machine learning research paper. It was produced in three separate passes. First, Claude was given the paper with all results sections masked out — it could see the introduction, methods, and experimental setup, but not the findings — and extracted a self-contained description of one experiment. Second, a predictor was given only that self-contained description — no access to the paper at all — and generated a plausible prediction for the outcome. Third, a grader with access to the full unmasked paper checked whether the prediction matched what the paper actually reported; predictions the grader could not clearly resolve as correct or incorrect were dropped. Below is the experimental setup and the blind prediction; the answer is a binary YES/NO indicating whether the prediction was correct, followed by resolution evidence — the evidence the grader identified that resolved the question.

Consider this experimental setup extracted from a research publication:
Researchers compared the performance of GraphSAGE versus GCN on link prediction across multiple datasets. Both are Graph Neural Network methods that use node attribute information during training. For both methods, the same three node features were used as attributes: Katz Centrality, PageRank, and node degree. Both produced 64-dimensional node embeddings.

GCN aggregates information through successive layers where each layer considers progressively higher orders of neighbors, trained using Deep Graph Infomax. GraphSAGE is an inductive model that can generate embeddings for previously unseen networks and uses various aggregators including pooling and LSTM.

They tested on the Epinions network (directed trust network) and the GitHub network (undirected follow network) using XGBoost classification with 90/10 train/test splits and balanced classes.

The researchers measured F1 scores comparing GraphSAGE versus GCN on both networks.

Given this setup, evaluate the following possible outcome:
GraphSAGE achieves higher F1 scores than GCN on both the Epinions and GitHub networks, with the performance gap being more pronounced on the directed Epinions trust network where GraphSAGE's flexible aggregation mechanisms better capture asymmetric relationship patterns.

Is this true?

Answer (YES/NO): NO